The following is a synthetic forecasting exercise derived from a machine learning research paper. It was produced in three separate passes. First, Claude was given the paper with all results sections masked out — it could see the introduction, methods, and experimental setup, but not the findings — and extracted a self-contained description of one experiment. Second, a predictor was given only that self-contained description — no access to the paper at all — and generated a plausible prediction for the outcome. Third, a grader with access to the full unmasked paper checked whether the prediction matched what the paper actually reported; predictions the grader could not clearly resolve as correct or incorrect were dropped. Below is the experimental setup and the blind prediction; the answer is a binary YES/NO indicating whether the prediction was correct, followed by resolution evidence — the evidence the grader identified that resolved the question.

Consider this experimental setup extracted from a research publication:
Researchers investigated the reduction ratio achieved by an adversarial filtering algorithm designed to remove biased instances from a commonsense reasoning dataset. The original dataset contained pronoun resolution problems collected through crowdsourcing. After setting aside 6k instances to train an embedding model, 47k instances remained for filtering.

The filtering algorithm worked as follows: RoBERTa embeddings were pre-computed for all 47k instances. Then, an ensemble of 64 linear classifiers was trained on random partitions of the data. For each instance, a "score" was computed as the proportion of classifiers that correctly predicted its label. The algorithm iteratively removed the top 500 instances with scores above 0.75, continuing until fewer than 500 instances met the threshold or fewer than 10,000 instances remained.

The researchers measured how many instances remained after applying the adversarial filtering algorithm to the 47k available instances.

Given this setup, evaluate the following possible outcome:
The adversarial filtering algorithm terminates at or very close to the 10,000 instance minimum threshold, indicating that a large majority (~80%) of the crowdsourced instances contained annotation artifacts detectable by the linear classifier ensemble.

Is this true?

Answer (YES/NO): NO